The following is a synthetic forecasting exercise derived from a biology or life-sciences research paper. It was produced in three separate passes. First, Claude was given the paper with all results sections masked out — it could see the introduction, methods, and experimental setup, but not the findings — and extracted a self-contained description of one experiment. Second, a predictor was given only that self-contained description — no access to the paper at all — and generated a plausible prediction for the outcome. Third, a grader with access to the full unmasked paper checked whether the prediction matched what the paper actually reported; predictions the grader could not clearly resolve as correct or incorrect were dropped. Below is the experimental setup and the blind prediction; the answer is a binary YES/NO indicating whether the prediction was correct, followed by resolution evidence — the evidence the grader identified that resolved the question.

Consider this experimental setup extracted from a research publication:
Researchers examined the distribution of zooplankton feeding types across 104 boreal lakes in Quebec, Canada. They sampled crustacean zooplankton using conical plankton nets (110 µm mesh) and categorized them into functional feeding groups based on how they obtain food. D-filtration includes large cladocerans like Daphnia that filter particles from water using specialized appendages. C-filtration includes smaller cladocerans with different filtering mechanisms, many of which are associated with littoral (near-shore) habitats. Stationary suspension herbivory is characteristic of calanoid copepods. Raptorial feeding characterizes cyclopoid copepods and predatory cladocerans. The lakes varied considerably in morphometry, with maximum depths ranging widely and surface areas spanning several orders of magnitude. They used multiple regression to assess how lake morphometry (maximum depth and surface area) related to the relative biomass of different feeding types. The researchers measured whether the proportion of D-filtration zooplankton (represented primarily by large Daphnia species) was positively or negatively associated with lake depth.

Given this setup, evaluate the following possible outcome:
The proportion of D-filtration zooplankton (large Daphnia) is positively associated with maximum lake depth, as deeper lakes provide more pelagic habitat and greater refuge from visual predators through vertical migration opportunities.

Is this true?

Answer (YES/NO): YES